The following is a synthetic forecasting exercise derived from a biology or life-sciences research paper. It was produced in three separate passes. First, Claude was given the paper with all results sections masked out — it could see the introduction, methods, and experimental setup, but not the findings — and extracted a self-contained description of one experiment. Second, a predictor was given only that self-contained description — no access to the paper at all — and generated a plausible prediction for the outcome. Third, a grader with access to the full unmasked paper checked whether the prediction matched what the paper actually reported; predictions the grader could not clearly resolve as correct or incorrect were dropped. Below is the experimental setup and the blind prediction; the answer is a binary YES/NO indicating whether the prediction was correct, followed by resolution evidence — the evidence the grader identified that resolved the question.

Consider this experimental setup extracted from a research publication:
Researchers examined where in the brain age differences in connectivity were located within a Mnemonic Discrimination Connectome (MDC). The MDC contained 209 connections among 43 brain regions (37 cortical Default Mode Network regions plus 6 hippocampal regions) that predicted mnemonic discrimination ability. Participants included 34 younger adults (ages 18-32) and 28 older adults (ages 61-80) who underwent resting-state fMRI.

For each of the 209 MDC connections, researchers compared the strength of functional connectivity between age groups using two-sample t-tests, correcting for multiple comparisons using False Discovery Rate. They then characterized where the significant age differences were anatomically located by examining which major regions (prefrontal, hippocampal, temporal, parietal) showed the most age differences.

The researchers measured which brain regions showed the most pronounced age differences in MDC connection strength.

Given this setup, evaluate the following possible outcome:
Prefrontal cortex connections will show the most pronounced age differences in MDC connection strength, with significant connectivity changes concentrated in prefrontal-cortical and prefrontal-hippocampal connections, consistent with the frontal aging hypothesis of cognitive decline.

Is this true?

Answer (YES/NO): NO